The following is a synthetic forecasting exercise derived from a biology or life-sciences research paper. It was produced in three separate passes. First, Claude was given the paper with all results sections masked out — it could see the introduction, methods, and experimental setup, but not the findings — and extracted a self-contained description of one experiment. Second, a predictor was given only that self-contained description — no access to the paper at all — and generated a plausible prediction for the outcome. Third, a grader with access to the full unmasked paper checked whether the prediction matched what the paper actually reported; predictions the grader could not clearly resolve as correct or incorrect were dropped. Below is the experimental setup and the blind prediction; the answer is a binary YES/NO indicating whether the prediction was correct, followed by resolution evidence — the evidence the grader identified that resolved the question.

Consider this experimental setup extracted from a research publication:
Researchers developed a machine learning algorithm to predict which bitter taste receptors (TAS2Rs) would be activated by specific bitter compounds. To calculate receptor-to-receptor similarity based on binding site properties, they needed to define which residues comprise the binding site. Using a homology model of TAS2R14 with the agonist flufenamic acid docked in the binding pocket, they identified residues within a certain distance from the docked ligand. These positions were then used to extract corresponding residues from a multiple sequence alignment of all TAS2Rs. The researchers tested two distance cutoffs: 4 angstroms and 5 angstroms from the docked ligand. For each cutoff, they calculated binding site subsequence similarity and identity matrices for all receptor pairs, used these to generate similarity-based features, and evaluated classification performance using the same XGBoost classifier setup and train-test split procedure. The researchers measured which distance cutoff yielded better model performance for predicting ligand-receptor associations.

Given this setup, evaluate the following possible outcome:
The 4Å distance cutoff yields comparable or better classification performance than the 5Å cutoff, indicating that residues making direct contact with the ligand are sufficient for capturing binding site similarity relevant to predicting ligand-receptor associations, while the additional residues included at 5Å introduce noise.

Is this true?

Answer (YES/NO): NO